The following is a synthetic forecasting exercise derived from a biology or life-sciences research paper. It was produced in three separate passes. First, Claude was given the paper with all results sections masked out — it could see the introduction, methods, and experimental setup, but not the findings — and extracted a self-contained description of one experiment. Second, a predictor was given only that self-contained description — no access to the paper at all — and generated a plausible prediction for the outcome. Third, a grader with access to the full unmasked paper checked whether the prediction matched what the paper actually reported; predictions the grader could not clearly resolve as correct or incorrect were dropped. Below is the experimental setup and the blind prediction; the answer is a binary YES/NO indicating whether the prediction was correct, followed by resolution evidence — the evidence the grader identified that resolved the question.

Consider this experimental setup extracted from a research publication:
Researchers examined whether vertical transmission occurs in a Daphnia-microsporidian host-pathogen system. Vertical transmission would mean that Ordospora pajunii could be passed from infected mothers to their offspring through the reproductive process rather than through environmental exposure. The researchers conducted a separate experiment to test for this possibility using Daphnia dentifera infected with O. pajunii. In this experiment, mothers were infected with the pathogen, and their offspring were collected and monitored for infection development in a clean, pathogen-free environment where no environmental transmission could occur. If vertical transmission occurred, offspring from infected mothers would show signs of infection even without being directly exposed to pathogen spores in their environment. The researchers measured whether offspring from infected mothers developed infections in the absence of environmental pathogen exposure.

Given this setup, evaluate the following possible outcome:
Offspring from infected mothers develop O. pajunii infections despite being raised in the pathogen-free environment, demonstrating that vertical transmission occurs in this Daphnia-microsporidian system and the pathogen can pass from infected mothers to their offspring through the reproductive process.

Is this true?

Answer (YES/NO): NO